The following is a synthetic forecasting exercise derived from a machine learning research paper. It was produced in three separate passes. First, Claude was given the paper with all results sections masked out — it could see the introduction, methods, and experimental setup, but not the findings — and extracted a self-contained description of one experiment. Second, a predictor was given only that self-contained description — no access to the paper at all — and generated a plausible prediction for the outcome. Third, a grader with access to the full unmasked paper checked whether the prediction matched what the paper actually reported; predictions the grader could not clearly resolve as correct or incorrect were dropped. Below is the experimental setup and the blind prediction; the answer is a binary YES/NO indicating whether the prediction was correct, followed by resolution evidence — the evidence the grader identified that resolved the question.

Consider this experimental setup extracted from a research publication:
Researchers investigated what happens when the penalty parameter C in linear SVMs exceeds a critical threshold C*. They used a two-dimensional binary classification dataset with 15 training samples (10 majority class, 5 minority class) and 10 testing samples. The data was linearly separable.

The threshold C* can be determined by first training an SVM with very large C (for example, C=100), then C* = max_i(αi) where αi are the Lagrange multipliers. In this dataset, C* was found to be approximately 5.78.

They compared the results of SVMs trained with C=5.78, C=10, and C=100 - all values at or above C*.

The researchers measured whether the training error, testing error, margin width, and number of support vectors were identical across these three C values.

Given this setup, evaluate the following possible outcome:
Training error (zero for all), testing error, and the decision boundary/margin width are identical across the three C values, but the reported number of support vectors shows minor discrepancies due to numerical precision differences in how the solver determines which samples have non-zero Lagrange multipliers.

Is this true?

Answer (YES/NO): NO